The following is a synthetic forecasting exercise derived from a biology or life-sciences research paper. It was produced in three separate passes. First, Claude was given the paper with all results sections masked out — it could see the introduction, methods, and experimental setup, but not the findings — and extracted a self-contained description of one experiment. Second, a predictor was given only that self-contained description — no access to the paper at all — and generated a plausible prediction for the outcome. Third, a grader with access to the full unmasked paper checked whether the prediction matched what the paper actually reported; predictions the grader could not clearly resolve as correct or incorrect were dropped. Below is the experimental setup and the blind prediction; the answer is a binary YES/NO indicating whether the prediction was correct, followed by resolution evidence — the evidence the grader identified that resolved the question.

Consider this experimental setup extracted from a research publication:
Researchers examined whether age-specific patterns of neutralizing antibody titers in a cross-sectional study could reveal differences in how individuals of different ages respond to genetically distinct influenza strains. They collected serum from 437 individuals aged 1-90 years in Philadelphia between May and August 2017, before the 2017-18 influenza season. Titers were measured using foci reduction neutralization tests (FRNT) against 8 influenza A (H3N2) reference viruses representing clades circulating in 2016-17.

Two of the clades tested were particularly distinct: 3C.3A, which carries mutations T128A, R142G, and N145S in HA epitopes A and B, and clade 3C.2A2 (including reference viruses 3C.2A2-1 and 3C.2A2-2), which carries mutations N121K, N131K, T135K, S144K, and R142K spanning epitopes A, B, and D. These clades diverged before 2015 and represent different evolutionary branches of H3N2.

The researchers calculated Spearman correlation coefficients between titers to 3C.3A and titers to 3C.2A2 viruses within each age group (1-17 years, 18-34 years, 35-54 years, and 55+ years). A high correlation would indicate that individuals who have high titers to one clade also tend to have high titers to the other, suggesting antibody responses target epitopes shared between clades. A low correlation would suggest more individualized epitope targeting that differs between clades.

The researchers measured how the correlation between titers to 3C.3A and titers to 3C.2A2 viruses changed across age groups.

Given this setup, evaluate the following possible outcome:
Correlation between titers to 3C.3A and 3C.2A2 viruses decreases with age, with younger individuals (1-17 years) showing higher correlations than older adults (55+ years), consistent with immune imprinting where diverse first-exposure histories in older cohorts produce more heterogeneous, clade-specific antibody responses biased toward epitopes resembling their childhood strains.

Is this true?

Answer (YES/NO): NO